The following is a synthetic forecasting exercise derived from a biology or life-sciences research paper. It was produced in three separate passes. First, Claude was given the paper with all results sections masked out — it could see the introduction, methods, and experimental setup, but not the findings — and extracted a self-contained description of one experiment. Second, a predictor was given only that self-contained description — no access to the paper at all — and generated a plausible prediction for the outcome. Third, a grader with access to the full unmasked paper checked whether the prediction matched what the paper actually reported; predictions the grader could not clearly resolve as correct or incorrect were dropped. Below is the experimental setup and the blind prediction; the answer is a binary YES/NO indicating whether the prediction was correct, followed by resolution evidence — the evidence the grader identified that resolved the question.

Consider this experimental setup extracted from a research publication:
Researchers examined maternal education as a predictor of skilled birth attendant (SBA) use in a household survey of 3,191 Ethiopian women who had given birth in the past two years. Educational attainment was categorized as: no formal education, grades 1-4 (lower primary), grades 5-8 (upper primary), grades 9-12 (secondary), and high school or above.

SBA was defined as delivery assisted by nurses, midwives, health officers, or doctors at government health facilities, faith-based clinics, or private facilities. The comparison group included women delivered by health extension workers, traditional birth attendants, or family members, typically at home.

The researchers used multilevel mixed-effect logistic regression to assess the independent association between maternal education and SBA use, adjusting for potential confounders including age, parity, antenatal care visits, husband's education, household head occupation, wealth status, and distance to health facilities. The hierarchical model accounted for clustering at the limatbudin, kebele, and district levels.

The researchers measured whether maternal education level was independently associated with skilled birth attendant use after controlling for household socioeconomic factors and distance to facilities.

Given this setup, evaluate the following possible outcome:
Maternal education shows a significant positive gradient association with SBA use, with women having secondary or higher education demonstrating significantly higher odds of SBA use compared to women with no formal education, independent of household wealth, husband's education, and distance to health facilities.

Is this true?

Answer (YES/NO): NO